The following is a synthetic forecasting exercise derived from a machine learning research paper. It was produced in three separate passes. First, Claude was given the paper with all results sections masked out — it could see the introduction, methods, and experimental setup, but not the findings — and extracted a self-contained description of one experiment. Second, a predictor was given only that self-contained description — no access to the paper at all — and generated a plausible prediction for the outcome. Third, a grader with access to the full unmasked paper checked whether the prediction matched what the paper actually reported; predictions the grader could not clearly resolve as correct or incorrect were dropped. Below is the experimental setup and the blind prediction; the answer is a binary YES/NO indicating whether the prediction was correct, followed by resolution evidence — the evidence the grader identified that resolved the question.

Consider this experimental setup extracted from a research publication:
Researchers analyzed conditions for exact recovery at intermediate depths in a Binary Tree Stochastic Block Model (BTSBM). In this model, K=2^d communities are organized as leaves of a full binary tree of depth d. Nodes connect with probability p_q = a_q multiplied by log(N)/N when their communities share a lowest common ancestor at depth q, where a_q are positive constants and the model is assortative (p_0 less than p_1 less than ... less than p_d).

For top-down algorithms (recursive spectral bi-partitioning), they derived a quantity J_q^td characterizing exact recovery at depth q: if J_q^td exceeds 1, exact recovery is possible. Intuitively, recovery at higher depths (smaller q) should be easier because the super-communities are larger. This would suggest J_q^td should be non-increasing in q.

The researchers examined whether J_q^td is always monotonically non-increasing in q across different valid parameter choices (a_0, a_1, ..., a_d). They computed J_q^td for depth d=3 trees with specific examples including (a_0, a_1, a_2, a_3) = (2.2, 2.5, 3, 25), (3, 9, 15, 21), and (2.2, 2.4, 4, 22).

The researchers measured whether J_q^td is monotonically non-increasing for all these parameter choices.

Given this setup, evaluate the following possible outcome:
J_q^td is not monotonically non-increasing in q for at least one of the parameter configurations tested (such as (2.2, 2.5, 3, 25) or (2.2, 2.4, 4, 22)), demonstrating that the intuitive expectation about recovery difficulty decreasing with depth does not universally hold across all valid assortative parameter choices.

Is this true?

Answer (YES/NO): YES